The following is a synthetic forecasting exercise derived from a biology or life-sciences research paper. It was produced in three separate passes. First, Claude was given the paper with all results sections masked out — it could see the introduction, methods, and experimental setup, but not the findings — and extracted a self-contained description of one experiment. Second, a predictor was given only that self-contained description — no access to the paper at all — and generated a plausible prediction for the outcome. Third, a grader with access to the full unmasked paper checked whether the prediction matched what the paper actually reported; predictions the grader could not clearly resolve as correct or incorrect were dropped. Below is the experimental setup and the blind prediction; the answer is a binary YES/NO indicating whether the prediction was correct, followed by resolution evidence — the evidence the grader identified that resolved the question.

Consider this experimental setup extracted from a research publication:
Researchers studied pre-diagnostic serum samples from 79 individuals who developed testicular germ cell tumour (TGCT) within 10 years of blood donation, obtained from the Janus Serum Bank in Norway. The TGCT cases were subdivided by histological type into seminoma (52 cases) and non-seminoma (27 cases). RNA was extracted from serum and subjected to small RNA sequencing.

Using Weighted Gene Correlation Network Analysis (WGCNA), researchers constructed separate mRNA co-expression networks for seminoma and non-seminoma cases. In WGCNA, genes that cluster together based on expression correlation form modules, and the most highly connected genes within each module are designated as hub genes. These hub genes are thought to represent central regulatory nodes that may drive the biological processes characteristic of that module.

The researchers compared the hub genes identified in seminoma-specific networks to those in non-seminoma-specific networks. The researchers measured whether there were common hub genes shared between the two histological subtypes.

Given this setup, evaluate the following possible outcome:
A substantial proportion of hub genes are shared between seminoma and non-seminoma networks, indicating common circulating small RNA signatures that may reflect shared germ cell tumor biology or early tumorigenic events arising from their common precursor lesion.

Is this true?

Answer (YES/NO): YES